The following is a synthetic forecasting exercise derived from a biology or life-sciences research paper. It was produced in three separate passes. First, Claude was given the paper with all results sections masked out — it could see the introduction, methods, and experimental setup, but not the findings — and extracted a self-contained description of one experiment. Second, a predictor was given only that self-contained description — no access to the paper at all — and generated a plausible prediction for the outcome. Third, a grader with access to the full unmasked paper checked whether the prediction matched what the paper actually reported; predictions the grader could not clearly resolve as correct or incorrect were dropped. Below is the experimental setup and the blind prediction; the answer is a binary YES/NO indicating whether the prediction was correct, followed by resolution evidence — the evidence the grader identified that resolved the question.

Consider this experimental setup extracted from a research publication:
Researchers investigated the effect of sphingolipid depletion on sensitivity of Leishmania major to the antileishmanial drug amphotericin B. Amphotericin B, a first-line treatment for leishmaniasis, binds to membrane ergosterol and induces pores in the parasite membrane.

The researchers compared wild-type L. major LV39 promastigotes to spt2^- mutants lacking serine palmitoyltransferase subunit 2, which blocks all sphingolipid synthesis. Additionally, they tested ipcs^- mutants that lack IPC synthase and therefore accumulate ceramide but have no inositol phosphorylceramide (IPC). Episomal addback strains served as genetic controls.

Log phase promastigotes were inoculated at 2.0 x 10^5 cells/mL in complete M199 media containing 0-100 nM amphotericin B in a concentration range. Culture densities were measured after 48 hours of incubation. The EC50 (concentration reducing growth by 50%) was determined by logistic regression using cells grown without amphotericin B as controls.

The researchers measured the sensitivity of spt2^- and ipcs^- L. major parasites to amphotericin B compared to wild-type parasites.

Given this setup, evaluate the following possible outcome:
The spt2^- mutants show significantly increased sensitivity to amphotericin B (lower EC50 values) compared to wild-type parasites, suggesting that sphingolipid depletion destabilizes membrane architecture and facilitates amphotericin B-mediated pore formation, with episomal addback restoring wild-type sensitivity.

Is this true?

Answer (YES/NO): YES